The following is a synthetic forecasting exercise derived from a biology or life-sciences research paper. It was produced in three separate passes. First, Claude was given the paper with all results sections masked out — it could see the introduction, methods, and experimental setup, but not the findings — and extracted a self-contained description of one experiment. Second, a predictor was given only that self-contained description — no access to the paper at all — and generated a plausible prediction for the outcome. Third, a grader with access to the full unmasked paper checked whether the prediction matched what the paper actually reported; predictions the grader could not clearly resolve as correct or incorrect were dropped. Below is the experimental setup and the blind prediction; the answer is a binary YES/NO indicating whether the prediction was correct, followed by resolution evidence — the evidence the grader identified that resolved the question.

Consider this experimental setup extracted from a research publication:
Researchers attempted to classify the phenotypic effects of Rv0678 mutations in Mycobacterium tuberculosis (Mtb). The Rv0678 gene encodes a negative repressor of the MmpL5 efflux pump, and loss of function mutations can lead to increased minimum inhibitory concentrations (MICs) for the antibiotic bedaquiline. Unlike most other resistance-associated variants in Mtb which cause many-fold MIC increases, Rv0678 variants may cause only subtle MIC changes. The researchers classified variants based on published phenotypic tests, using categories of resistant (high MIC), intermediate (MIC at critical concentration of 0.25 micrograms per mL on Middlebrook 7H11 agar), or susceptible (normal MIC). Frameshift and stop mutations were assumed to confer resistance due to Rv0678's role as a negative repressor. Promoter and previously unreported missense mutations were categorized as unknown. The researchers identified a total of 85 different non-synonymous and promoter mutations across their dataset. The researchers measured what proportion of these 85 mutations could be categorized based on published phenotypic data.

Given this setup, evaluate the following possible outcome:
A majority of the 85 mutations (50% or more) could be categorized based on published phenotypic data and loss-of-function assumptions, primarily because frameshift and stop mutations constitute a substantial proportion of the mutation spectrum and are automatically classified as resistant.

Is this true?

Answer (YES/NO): NO